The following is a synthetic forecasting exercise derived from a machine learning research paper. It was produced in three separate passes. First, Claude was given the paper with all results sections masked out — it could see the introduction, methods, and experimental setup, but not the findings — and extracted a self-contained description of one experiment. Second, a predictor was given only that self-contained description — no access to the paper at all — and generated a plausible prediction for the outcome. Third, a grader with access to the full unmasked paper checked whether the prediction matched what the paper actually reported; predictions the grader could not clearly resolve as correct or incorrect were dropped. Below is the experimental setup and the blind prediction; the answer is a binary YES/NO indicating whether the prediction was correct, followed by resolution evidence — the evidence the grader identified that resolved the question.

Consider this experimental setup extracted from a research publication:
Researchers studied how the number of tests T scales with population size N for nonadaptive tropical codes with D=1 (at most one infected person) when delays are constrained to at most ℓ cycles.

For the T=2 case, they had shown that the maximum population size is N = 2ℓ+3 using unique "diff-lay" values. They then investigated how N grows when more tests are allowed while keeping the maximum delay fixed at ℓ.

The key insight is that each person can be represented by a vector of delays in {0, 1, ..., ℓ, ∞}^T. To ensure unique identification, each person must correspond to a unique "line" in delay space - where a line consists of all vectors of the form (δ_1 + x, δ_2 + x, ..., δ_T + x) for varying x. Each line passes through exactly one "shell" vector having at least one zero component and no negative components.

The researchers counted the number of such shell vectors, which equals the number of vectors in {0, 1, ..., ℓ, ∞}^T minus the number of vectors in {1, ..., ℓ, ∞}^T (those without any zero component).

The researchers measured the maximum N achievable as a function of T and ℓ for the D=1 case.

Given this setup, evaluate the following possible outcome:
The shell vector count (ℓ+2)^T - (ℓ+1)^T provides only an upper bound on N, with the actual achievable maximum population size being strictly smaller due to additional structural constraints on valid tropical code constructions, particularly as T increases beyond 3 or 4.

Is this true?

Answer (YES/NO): NO